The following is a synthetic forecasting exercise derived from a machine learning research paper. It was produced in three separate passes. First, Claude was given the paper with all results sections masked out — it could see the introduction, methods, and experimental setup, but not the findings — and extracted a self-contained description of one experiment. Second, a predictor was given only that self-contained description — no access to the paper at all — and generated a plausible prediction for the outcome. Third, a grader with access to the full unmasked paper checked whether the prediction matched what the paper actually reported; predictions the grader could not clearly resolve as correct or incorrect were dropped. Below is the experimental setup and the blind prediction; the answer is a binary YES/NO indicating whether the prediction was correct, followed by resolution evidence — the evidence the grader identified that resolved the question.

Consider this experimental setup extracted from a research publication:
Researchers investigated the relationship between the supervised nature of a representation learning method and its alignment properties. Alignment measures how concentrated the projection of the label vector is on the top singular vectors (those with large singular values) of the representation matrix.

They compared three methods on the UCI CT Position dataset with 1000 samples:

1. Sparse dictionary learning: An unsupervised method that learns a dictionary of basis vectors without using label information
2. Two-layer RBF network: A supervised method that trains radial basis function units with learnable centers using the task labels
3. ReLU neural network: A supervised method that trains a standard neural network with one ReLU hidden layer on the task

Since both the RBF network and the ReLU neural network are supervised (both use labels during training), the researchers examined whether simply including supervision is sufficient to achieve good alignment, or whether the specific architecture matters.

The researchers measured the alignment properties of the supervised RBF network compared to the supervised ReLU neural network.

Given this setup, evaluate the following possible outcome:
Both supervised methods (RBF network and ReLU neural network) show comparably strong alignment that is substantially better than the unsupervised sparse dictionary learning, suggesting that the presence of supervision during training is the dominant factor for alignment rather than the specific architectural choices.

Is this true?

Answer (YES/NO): NO